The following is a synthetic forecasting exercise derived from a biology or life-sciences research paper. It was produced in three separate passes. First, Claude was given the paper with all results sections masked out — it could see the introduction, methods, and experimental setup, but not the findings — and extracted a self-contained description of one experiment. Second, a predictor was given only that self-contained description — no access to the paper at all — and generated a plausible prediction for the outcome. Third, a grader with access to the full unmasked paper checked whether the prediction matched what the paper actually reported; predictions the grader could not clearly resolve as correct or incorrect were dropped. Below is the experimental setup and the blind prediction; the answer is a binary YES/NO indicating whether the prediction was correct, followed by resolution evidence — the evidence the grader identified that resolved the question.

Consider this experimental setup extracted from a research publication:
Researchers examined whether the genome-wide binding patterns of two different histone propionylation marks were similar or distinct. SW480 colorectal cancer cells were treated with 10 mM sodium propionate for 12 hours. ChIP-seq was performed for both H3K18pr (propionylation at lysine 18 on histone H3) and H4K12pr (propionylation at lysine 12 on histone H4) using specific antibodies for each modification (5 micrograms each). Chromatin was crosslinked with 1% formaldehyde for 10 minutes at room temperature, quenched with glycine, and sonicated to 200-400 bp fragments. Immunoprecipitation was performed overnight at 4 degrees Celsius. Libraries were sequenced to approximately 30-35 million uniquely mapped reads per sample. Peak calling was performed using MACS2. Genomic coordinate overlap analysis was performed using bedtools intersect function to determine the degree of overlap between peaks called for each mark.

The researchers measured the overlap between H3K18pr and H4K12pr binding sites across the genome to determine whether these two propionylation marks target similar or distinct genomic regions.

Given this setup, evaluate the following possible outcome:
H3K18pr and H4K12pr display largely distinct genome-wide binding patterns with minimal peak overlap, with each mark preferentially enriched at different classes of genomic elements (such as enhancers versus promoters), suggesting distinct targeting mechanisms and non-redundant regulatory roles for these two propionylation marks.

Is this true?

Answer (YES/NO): NO